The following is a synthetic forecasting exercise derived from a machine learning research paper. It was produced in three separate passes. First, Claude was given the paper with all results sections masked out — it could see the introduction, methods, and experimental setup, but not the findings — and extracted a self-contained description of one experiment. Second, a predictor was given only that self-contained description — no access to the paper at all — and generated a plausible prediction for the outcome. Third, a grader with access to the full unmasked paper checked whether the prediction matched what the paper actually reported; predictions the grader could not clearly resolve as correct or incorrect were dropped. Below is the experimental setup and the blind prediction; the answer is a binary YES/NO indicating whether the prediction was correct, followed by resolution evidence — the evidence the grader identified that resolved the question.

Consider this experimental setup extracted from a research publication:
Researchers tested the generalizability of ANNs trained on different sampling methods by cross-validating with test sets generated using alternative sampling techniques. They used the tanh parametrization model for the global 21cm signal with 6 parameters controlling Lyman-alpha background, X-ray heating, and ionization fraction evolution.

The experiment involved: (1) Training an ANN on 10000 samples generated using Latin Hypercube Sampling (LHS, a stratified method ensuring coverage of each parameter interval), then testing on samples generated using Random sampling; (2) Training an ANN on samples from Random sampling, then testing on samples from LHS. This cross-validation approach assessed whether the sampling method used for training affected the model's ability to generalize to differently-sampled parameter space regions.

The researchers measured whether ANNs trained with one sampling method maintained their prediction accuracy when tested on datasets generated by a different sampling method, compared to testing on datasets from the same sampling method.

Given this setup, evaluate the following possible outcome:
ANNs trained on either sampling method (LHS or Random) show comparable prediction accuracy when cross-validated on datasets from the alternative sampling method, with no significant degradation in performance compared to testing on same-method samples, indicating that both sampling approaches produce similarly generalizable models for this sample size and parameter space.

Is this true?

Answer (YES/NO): YES